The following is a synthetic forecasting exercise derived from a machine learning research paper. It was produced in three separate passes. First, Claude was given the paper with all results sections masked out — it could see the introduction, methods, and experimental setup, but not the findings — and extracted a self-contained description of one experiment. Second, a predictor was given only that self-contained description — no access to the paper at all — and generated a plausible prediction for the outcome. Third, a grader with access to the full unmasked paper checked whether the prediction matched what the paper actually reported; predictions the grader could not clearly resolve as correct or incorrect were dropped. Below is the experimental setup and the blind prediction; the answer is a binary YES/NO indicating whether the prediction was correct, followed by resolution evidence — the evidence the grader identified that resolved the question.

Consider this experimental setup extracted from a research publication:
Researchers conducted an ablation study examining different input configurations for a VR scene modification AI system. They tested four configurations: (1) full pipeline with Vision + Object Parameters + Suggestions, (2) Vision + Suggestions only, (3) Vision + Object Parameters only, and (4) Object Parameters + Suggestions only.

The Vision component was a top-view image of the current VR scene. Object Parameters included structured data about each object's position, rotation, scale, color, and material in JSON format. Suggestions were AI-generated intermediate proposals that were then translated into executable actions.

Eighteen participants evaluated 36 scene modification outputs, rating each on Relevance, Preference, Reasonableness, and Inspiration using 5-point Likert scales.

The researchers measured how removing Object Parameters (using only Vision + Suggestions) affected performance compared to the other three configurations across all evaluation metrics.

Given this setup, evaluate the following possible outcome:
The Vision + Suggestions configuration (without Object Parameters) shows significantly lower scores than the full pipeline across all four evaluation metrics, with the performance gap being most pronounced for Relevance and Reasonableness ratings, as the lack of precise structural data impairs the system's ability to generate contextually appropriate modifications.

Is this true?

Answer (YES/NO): NO